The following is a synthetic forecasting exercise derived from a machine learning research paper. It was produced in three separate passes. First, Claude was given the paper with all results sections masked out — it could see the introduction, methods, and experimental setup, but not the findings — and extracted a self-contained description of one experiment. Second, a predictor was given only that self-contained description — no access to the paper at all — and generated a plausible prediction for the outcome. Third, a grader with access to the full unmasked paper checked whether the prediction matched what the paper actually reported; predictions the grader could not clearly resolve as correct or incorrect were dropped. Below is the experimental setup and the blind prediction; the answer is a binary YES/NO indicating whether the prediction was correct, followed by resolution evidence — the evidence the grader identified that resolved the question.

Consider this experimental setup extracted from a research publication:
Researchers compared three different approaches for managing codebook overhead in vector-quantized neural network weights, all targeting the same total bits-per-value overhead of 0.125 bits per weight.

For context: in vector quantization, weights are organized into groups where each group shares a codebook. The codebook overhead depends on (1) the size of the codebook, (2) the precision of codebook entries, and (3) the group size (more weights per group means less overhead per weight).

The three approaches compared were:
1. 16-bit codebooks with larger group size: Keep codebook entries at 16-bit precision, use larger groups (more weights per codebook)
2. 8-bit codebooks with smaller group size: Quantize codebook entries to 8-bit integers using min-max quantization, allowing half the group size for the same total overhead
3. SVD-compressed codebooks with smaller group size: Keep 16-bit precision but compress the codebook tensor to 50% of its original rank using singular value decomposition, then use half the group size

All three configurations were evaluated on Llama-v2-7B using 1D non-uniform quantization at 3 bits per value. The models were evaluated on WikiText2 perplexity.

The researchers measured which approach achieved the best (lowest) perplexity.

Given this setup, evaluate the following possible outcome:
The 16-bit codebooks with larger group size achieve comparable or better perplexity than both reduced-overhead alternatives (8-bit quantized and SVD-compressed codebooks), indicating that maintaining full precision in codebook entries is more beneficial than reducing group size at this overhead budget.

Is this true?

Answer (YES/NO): NO